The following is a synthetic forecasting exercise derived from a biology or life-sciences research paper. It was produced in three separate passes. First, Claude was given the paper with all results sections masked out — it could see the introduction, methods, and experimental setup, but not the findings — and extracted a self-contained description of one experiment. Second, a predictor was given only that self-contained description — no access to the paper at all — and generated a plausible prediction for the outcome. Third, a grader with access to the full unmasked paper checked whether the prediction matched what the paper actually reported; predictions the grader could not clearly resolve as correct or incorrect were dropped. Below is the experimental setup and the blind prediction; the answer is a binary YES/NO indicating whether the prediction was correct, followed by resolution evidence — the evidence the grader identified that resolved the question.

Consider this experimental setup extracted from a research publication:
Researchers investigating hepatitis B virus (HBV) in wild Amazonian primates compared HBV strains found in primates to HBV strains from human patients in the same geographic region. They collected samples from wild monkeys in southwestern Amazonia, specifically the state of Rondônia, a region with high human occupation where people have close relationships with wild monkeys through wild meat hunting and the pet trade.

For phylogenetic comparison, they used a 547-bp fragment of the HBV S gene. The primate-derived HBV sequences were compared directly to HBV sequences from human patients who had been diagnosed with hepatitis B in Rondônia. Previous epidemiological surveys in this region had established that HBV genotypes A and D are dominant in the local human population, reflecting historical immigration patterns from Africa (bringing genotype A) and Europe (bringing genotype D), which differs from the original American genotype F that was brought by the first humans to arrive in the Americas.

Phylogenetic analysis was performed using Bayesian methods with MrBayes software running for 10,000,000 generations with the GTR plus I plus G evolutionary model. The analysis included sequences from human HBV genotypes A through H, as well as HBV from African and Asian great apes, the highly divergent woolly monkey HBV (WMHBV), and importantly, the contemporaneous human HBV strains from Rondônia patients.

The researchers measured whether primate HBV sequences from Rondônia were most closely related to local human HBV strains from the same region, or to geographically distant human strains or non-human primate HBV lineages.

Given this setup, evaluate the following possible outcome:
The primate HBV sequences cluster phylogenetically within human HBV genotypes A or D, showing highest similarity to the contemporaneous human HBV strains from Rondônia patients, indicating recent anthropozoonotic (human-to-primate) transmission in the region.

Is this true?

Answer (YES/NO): YES